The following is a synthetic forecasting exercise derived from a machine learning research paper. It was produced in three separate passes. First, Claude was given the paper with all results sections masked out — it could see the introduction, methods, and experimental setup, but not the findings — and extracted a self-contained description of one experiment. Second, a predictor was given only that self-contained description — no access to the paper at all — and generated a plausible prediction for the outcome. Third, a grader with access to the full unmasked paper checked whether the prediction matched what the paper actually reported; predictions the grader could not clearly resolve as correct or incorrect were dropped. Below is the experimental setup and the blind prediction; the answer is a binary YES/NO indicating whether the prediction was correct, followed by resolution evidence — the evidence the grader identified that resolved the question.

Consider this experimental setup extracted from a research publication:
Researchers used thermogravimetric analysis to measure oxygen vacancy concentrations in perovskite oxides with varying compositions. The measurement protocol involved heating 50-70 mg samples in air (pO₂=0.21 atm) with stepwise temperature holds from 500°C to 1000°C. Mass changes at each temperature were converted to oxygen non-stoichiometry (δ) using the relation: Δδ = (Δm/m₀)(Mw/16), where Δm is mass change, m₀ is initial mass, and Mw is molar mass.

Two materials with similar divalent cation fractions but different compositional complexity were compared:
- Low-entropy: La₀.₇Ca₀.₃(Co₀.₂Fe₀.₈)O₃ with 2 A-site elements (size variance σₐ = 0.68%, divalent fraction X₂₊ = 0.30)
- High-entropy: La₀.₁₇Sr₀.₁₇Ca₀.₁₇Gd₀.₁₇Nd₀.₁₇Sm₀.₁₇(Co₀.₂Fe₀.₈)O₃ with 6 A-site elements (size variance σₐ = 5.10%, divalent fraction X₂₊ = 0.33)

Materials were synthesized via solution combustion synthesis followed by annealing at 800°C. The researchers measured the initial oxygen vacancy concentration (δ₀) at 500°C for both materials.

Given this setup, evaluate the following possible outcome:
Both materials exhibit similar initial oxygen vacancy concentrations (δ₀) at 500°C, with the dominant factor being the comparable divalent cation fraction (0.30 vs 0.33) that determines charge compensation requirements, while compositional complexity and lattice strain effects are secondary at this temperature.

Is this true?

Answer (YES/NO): NO